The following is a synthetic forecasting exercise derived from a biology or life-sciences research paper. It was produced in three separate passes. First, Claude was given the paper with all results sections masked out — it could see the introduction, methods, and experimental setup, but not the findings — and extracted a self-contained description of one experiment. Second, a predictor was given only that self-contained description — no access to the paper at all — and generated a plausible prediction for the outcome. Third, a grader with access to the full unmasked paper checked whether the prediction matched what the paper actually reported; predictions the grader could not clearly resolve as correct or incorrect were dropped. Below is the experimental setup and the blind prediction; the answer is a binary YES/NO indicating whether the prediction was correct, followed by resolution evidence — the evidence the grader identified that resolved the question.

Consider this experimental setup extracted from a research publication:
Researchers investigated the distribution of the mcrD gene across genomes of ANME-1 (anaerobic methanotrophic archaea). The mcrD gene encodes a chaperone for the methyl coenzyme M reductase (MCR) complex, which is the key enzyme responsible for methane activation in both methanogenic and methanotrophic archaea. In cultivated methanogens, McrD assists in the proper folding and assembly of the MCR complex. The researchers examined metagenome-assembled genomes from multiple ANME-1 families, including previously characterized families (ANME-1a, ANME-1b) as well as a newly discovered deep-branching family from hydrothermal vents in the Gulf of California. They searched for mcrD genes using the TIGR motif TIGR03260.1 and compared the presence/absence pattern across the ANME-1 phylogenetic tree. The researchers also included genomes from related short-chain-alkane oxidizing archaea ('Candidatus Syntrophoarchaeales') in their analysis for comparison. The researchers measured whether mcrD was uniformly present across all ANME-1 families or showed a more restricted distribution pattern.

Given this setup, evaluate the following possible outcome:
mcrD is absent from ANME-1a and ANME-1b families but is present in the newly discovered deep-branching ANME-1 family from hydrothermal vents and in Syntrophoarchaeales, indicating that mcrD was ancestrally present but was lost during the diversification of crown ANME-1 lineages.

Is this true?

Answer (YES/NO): YES